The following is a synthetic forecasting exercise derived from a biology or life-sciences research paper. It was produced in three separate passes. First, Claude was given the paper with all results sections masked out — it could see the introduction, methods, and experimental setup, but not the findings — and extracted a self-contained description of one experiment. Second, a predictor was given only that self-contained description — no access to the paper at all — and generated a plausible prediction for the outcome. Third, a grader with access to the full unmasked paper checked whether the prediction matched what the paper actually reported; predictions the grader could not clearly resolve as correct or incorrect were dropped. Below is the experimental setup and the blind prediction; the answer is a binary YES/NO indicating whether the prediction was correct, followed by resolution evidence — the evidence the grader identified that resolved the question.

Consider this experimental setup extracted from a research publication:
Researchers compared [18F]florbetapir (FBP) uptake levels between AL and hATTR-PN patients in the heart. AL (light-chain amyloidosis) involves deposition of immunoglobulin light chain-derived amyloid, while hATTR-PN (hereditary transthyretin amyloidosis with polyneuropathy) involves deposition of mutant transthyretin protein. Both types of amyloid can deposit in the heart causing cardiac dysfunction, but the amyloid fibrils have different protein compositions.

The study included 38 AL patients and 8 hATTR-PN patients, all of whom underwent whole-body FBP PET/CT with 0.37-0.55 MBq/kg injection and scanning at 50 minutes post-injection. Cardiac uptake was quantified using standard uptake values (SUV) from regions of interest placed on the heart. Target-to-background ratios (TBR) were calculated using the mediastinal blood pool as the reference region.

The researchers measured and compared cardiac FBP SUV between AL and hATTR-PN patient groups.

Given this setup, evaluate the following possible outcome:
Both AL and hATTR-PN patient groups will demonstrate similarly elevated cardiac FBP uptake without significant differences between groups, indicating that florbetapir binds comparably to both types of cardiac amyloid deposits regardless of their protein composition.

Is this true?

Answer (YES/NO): NO